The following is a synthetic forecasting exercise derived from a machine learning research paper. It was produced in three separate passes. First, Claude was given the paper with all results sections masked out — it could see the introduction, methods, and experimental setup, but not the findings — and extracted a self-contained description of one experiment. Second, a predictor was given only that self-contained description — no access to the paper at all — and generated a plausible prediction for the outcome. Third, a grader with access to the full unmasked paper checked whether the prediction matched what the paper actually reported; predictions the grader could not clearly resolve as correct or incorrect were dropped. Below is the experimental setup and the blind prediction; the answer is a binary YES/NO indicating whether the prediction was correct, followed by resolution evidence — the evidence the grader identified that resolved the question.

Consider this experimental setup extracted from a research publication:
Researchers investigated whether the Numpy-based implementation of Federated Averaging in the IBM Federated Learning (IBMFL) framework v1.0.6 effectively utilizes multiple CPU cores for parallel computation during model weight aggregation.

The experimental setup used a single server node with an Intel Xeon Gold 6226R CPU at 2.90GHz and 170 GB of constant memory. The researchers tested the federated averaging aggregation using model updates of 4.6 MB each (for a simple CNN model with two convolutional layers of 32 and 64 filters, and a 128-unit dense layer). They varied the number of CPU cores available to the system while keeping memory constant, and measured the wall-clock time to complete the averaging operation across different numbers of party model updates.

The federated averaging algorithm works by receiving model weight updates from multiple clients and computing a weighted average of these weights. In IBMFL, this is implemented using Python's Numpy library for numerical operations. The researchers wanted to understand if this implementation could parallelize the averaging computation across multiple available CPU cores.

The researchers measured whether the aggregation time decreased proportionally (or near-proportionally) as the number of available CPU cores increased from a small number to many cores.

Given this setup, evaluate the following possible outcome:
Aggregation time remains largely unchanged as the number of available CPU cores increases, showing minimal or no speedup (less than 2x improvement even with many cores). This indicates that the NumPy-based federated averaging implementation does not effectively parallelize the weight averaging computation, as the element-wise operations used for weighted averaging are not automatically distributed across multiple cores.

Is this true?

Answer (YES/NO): YES